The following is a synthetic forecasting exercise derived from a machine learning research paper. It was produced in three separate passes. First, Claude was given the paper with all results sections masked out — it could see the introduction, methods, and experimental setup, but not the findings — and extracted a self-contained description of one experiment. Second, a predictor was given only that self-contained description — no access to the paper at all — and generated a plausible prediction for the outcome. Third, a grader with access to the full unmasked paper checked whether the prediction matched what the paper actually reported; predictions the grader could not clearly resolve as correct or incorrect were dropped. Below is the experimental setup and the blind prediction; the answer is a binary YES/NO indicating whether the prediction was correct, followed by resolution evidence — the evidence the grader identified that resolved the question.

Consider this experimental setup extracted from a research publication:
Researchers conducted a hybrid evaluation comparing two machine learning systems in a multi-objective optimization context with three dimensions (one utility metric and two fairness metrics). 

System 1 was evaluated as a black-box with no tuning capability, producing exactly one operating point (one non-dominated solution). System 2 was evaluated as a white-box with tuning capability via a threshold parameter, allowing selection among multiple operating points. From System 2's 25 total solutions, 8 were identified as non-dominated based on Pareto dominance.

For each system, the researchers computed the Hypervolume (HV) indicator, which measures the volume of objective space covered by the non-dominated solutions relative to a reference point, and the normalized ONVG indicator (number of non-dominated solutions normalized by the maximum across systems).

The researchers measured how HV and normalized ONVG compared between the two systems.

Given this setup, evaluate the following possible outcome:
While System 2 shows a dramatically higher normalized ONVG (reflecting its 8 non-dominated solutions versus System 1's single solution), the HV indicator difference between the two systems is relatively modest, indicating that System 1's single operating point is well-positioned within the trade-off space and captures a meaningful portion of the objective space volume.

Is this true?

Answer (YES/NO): NO